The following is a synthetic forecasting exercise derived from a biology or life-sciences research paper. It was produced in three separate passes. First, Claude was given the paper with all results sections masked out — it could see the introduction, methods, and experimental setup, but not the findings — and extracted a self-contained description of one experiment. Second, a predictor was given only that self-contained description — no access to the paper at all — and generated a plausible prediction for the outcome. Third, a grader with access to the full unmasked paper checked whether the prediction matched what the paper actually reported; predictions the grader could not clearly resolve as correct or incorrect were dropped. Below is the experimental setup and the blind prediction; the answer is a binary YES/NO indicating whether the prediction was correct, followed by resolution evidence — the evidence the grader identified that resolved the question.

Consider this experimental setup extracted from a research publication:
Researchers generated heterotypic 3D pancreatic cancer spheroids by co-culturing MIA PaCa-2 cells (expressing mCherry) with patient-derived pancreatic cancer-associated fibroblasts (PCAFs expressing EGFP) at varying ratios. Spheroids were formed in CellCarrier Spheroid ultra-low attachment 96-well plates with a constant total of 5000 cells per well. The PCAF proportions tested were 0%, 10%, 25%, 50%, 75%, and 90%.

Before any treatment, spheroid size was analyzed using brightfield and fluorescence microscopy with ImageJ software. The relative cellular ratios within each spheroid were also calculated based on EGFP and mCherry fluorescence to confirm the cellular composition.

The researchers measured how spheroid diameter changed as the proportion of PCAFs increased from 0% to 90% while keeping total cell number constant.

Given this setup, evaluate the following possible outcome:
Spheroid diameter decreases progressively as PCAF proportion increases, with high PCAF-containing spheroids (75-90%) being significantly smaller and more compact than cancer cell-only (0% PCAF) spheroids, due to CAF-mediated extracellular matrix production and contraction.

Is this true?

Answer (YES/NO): YES